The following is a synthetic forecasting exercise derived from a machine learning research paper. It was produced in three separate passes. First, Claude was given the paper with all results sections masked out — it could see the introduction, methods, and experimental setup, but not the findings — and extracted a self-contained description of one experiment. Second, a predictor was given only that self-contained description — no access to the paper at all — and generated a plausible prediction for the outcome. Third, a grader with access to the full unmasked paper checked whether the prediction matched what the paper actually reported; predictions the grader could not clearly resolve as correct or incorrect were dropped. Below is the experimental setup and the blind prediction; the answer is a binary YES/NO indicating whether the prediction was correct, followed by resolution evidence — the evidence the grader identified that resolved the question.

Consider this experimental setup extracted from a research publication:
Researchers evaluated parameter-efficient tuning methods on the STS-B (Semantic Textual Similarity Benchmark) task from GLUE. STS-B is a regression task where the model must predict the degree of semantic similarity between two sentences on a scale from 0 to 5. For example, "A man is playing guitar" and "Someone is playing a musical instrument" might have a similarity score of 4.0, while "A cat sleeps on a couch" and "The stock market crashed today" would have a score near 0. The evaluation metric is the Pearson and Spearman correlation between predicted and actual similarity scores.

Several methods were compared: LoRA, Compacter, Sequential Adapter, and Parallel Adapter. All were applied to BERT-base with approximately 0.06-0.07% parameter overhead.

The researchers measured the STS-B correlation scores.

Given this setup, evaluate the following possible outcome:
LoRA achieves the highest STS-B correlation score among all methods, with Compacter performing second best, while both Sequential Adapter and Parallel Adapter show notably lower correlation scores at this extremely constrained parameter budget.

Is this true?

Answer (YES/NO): NO